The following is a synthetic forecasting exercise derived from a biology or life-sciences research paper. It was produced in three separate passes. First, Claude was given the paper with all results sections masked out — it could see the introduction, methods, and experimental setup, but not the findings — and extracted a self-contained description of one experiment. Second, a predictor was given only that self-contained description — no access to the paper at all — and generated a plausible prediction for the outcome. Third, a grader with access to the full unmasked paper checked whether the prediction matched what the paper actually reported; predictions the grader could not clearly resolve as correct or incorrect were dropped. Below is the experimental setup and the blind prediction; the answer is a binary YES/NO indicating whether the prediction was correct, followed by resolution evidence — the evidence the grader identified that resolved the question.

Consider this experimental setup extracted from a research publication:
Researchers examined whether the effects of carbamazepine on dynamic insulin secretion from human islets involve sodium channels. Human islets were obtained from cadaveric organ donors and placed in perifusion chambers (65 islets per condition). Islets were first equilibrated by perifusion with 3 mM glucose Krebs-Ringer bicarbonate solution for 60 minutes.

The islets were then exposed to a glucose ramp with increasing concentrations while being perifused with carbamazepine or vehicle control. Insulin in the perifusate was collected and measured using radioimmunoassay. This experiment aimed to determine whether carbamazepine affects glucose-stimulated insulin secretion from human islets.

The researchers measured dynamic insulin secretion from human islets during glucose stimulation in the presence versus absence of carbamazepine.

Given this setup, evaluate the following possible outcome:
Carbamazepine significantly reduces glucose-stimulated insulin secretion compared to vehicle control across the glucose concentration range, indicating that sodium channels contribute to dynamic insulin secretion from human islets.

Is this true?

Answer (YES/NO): NO